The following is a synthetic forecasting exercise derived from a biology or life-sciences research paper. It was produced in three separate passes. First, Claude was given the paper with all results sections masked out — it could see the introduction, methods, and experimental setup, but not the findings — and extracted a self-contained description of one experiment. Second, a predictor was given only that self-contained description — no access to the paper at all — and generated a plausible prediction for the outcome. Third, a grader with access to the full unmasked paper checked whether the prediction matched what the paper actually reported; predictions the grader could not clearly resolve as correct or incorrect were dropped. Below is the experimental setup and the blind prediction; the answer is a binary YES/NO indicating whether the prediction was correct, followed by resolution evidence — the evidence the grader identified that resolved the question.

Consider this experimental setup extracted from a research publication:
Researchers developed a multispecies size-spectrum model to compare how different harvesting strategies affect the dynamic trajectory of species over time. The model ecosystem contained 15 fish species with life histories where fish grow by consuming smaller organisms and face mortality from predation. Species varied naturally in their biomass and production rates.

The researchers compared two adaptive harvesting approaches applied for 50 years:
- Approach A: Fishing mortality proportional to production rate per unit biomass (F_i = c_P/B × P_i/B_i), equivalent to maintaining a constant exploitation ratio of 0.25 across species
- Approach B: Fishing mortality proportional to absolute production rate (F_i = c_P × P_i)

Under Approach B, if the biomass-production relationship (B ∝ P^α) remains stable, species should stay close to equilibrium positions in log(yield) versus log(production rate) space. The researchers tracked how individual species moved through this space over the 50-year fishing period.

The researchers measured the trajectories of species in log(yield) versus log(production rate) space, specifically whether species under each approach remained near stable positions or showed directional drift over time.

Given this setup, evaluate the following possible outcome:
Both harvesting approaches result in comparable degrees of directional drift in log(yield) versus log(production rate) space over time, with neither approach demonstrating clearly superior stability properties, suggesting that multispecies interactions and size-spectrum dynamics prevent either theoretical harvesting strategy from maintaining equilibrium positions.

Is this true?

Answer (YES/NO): NO